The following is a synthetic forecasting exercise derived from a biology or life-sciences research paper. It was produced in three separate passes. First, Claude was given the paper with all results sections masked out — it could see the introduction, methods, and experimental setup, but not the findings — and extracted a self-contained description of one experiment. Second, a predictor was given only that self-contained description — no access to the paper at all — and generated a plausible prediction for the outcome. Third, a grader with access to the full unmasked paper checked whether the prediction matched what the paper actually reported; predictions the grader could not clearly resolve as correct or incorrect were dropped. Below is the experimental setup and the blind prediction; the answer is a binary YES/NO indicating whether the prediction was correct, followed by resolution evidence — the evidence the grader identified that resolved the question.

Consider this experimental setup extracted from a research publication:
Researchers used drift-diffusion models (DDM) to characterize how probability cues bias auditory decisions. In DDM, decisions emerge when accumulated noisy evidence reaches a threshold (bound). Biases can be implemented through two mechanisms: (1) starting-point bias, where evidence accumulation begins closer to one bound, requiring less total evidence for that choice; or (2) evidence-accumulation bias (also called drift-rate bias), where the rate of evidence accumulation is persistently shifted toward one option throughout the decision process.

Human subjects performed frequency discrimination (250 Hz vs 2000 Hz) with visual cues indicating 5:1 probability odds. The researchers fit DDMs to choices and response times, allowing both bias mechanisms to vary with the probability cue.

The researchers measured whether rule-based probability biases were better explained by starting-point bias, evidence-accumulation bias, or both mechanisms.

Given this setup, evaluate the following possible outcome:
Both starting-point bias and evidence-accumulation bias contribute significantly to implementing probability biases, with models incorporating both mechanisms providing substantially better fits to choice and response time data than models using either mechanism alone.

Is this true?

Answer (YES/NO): YES